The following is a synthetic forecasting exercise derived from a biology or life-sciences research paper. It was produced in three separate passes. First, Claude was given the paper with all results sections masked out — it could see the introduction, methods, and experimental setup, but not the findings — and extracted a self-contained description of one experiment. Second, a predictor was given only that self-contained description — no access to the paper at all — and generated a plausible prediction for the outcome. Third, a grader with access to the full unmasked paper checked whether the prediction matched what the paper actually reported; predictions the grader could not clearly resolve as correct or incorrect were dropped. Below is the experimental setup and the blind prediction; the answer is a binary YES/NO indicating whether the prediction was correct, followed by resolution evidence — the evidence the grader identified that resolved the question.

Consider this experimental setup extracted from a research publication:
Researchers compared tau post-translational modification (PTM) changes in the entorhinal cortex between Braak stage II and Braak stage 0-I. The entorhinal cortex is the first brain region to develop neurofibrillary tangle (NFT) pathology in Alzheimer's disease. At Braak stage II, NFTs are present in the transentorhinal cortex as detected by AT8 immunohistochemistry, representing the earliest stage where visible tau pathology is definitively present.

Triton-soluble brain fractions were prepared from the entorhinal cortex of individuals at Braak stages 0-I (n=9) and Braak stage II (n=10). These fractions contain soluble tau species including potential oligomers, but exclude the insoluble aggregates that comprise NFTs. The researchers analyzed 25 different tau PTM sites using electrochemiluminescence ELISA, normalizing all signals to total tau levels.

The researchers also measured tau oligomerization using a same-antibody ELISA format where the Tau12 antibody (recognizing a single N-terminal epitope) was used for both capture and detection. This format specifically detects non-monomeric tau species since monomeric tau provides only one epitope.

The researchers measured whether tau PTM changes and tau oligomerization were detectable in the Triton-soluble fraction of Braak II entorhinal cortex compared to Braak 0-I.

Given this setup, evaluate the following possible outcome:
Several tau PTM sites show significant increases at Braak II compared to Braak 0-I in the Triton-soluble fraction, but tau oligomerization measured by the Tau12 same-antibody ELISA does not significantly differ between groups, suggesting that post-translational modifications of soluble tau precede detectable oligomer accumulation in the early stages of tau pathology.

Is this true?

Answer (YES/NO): NO